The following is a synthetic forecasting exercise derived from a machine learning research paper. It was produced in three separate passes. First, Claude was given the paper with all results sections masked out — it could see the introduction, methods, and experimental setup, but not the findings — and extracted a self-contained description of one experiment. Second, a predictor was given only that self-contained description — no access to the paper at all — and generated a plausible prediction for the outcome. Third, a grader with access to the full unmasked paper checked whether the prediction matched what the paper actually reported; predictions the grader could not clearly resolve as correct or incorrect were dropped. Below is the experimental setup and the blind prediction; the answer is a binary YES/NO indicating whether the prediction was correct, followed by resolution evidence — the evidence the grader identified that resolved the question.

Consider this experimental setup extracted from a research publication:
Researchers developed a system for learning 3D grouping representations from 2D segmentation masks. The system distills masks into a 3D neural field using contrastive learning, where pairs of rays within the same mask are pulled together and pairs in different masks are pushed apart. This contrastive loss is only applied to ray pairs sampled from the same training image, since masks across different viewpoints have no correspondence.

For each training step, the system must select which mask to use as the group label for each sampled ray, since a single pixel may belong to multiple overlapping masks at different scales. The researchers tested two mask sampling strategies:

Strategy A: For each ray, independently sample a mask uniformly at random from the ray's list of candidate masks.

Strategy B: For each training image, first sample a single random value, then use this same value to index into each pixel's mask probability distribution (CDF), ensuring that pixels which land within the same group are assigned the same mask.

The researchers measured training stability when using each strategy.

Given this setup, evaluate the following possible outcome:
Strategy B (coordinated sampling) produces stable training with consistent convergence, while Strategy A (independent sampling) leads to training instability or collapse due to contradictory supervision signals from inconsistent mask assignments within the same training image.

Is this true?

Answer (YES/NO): YES